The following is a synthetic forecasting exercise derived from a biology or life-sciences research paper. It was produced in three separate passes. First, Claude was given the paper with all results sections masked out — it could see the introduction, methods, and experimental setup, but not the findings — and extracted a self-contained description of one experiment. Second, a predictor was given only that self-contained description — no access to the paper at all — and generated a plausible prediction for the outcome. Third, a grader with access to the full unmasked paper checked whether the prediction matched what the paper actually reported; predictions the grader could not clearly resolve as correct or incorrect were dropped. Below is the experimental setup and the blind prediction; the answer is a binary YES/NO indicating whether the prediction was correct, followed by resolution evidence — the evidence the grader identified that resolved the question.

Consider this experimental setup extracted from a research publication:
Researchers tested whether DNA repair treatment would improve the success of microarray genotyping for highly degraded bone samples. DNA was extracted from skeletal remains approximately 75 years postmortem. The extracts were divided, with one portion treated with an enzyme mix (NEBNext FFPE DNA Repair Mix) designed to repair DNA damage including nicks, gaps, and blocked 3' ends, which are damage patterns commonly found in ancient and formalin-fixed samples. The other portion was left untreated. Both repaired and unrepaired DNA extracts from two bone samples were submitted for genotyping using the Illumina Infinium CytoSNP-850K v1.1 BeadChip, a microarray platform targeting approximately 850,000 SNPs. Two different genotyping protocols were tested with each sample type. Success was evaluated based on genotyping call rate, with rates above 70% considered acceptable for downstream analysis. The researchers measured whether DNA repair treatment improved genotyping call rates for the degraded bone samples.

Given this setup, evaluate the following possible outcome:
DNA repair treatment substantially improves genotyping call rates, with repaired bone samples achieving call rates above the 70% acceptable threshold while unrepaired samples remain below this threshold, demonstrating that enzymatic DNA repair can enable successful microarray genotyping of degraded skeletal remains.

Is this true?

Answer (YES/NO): NO